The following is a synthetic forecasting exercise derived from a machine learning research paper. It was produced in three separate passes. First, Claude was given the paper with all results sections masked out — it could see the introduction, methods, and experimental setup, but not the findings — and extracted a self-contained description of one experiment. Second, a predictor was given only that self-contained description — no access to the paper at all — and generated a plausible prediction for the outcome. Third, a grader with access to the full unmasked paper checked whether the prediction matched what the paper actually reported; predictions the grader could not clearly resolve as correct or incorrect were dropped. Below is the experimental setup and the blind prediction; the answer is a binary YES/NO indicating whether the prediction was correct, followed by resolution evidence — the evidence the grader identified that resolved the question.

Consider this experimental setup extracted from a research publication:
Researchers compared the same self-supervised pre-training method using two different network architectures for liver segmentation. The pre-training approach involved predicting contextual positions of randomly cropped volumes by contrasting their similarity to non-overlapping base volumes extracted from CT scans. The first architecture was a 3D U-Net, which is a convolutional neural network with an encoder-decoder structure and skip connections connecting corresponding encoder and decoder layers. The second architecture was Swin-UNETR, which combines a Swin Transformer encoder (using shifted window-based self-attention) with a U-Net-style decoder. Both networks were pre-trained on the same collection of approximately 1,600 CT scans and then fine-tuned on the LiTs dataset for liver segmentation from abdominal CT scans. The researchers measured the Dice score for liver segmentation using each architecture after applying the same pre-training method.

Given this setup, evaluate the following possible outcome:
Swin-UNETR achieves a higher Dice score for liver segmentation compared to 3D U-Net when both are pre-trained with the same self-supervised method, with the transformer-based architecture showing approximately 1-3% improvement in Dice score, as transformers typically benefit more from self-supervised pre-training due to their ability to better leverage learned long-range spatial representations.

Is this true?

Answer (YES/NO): NO